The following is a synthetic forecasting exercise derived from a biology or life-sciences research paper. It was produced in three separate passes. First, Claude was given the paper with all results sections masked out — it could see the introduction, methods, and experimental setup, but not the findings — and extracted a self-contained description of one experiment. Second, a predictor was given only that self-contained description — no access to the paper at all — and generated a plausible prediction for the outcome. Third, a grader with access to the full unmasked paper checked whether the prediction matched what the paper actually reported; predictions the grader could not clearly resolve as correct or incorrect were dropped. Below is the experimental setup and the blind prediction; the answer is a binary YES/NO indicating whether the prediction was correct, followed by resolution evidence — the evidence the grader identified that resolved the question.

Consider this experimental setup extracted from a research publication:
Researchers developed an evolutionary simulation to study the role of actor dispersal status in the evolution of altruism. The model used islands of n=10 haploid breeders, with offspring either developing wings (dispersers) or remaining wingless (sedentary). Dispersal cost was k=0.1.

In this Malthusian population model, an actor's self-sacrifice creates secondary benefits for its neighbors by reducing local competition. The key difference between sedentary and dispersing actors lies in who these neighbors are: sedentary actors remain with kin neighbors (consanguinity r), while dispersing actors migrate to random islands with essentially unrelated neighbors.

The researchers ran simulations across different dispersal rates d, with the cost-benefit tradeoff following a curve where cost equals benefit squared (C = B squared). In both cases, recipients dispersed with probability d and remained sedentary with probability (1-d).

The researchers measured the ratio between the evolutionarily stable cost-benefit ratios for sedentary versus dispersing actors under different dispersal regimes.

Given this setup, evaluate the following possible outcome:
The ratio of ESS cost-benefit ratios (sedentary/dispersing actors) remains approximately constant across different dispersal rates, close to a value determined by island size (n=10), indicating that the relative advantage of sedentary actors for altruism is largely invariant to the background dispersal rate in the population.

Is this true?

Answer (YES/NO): NO